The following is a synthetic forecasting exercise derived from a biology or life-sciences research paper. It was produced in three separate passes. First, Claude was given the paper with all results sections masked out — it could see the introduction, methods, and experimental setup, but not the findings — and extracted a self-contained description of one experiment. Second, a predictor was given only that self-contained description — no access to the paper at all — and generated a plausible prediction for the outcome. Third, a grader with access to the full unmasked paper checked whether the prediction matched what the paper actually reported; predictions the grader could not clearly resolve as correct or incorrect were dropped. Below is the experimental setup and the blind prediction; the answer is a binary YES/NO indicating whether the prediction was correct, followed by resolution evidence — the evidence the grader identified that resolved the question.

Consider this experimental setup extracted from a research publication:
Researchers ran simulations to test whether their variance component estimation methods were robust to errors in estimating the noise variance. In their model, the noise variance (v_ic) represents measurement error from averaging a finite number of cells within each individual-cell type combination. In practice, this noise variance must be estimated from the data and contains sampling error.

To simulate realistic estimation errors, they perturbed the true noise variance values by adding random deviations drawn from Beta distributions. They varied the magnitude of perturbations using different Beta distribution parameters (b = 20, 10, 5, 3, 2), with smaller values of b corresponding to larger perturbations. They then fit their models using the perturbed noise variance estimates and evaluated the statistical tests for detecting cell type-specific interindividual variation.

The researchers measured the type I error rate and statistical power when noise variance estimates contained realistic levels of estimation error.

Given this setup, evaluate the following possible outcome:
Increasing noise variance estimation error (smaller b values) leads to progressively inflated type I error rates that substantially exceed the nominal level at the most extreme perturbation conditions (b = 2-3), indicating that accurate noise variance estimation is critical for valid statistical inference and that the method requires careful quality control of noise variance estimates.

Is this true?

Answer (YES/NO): NO